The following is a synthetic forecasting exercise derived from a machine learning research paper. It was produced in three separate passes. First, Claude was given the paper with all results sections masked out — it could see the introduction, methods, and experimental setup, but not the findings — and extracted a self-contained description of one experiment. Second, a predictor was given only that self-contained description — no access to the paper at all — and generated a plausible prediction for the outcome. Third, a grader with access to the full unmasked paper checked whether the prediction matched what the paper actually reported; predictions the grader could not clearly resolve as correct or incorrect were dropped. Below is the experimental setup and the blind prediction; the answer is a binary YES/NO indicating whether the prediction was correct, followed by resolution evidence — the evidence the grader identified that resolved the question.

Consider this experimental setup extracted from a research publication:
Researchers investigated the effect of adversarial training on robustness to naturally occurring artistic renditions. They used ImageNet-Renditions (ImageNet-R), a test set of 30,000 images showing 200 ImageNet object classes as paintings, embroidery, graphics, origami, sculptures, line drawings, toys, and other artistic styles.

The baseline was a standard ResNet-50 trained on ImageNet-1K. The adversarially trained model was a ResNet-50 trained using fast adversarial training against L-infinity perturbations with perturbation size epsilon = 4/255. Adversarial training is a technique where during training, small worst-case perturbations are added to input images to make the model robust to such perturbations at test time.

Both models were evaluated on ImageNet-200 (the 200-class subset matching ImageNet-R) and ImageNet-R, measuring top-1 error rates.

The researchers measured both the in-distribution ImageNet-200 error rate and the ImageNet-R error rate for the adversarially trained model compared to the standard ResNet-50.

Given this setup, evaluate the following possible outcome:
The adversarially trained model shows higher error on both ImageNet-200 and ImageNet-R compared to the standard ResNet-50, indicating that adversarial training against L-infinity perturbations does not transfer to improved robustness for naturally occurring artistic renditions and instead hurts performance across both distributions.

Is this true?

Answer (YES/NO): YES